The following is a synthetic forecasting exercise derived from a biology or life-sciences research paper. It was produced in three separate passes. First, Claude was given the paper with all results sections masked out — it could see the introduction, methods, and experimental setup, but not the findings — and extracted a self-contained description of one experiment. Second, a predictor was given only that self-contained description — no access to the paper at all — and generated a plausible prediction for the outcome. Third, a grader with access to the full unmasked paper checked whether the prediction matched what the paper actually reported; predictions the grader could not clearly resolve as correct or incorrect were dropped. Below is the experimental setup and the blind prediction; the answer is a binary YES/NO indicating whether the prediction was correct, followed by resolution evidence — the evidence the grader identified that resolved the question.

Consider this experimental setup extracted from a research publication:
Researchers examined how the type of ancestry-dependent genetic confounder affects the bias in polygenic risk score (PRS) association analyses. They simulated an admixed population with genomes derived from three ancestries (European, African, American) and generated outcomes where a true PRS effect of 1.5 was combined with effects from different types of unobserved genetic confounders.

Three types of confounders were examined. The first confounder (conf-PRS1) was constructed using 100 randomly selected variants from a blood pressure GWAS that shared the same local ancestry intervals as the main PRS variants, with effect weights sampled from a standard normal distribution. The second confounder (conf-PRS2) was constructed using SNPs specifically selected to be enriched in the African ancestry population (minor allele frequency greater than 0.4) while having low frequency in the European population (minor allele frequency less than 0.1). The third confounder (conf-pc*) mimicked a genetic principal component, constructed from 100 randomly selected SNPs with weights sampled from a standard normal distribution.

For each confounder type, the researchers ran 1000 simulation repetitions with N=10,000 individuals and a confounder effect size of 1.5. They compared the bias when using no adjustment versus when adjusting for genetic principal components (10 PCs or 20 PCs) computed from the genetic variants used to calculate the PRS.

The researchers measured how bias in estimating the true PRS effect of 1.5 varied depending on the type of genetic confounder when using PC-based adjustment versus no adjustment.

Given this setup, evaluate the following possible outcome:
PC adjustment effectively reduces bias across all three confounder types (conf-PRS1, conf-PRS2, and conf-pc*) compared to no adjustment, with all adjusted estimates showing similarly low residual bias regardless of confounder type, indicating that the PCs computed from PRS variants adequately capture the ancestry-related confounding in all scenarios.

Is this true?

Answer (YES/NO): NO